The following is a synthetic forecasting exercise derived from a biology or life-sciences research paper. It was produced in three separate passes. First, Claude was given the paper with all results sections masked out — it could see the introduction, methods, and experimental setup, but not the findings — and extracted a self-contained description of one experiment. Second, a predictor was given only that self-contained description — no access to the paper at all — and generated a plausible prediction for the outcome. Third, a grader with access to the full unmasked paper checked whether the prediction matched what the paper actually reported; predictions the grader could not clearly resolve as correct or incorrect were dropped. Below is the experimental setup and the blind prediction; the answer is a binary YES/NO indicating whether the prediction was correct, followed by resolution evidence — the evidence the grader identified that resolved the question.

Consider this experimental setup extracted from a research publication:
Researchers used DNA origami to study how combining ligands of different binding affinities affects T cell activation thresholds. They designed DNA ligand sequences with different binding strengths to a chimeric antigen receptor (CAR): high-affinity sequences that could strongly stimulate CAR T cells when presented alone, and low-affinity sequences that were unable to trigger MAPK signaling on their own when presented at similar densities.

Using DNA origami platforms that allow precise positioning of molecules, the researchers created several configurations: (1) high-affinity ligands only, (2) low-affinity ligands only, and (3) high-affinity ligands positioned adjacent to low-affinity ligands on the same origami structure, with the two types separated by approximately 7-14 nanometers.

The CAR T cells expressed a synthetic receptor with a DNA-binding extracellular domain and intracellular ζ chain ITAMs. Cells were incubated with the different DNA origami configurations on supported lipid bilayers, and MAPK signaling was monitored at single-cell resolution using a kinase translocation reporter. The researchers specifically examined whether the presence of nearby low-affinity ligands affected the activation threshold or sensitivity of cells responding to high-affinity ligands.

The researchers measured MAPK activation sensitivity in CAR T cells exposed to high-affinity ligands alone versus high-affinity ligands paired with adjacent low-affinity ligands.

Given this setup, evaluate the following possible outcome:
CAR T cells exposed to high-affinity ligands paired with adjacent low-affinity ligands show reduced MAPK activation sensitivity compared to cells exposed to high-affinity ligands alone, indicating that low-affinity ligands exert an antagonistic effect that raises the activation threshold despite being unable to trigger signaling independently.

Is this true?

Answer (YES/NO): NO